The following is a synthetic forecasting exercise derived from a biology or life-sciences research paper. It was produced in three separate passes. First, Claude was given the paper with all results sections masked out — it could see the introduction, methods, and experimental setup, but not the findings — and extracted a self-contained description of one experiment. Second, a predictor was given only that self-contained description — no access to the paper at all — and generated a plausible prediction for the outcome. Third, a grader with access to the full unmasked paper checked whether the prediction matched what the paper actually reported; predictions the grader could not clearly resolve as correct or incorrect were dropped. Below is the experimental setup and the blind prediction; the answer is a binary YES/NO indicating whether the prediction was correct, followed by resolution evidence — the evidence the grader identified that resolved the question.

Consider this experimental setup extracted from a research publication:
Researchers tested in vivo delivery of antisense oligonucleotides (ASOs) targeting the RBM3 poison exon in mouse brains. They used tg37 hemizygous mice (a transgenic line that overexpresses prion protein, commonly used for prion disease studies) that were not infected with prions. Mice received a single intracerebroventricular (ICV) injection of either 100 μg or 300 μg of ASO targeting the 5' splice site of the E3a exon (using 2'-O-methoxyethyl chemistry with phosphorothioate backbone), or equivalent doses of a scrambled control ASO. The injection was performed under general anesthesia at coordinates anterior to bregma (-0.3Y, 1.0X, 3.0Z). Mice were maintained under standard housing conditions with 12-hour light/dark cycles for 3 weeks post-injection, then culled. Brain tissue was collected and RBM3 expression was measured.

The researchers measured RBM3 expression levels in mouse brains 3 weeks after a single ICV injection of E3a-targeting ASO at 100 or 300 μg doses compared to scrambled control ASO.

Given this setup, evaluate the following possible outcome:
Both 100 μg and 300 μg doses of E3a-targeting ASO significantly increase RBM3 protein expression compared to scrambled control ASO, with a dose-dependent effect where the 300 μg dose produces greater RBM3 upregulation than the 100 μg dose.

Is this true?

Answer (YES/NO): NO